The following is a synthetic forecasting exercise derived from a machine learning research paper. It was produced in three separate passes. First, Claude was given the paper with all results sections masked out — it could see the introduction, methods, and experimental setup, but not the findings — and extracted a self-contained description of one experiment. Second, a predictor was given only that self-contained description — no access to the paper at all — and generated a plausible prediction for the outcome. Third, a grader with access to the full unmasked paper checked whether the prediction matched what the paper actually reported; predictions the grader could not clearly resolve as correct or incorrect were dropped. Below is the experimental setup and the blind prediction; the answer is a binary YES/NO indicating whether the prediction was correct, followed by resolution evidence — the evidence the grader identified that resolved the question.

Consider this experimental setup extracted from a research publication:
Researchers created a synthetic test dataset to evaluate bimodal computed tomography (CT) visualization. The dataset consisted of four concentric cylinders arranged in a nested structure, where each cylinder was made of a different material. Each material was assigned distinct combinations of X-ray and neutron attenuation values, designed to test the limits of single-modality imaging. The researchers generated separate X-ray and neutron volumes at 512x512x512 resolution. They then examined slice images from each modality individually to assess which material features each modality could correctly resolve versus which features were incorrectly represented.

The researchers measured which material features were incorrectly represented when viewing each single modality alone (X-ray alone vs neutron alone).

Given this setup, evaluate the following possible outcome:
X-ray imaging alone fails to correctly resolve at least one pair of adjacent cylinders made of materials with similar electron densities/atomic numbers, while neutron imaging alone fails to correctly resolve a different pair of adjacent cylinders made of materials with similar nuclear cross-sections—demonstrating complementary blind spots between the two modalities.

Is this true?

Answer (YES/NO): YES